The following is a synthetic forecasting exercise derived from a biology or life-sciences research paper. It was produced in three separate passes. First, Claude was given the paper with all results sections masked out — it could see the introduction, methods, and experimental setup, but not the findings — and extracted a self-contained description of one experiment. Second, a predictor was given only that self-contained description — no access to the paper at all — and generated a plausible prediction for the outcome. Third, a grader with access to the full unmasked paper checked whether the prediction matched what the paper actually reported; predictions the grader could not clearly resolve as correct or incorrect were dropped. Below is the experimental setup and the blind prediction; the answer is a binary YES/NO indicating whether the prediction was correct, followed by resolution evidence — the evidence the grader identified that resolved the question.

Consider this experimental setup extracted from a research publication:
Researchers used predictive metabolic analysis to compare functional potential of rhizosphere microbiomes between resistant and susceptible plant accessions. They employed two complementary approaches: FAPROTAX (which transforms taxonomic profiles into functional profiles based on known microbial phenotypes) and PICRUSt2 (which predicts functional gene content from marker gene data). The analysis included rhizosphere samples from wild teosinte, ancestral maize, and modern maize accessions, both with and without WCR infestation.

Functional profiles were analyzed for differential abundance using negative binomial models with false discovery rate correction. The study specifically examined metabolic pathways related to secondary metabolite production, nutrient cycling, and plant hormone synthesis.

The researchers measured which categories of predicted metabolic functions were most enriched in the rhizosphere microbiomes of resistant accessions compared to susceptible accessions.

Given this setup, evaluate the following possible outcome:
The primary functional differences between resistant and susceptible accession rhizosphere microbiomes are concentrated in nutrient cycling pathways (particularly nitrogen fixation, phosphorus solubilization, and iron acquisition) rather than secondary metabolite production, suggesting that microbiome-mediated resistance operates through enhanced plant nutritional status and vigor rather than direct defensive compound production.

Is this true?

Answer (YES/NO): NO